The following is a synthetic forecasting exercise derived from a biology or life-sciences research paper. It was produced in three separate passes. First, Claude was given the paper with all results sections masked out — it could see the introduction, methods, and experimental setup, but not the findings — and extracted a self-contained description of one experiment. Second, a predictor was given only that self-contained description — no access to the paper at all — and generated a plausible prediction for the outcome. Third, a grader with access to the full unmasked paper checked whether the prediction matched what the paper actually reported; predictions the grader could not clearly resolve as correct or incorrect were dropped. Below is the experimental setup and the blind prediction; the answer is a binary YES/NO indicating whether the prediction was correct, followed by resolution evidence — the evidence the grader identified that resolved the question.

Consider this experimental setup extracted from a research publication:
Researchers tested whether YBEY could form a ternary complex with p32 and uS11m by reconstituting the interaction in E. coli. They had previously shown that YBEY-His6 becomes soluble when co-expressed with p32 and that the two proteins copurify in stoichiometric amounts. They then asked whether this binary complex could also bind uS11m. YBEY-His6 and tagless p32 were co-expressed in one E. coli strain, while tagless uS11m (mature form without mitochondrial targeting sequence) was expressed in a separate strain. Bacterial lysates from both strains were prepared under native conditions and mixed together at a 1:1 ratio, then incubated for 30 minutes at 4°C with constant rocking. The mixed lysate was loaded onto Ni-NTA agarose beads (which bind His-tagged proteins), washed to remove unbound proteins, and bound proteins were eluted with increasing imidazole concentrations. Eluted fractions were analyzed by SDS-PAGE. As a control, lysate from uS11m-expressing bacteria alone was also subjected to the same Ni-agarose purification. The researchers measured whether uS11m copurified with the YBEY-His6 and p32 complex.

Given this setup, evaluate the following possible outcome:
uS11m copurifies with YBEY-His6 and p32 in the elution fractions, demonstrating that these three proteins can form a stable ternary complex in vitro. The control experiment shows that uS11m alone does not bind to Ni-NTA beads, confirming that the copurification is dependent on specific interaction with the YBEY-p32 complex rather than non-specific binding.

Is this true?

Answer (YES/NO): YES